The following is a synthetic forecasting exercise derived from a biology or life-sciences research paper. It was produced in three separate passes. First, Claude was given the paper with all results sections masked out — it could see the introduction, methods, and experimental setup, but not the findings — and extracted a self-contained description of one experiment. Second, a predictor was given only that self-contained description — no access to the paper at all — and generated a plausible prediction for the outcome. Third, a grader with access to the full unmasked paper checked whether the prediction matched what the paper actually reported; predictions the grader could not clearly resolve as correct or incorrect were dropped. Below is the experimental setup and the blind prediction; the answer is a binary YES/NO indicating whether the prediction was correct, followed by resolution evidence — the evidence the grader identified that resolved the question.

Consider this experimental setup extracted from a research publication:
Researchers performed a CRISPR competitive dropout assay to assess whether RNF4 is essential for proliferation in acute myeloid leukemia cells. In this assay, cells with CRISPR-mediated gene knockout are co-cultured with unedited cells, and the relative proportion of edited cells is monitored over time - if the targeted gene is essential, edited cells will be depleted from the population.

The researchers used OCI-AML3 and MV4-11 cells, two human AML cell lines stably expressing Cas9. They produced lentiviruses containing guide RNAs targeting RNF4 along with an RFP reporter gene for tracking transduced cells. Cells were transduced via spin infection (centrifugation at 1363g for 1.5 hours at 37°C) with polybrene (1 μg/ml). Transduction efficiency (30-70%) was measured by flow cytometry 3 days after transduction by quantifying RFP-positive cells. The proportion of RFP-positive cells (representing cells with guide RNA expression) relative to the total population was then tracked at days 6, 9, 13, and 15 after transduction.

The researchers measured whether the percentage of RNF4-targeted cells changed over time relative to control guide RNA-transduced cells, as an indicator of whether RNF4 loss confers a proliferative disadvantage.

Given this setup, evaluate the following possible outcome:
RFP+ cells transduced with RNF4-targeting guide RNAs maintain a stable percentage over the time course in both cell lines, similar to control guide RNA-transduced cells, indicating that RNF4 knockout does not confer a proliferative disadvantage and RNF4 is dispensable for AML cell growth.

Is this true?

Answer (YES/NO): NO